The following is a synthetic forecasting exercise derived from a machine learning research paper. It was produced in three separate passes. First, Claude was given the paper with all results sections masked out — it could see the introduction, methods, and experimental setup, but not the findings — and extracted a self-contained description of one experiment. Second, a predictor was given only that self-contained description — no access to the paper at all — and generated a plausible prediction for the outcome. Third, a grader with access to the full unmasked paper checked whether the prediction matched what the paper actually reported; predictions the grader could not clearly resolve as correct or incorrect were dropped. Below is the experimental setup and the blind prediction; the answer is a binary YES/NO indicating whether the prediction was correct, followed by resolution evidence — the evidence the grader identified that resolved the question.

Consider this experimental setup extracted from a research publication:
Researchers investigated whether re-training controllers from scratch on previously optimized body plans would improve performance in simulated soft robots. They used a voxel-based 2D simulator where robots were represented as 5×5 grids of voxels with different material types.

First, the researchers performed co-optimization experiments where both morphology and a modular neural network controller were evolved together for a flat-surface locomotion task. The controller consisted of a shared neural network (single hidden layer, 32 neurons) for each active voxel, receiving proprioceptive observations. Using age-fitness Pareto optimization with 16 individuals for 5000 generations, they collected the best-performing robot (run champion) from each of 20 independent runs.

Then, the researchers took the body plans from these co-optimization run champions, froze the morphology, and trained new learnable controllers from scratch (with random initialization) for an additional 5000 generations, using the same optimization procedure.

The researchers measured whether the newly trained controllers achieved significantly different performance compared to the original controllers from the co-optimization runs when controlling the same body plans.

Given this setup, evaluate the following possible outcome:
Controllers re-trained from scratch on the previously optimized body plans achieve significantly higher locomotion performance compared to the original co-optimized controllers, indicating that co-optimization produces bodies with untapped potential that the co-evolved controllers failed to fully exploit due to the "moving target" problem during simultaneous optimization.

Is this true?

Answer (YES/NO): NO